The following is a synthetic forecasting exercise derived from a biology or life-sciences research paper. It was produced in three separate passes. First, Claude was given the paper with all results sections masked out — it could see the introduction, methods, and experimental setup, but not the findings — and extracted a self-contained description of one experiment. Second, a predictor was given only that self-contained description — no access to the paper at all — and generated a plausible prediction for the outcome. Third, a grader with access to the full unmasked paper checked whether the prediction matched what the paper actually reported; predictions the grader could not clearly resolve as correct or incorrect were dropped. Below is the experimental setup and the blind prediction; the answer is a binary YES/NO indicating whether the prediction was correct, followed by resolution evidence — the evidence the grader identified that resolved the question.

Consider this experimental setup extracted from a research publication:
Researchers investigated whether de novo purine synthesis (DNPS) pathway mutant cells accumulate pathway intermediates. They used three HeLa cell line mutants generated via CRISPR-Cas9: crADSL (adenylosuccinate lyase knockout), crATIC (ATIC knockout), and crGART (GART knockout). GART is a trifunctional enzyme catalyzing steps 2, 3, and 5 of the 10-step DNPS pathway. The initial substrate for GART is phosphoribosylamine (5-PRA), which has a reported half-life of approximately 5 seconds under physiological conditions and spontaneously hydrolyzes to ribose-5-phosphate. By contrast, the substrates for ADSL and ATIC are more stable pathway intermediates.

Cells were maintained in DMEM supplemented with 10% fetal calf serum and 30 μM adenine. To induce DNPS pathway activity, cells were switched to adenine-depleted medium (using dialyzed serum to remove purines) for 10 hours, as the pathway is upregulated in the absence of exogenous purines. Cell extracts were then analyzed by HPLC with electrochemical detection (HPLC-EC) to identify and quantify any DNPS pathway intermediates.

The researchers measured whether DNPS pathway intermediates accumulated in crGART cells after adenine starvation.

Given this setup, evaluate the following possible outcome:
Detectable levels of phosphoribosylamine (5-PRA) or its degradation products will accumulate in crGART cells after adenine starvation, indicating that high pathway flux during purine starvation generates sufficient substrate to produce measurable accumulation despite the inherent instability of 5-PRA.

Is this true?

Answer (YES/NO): NO